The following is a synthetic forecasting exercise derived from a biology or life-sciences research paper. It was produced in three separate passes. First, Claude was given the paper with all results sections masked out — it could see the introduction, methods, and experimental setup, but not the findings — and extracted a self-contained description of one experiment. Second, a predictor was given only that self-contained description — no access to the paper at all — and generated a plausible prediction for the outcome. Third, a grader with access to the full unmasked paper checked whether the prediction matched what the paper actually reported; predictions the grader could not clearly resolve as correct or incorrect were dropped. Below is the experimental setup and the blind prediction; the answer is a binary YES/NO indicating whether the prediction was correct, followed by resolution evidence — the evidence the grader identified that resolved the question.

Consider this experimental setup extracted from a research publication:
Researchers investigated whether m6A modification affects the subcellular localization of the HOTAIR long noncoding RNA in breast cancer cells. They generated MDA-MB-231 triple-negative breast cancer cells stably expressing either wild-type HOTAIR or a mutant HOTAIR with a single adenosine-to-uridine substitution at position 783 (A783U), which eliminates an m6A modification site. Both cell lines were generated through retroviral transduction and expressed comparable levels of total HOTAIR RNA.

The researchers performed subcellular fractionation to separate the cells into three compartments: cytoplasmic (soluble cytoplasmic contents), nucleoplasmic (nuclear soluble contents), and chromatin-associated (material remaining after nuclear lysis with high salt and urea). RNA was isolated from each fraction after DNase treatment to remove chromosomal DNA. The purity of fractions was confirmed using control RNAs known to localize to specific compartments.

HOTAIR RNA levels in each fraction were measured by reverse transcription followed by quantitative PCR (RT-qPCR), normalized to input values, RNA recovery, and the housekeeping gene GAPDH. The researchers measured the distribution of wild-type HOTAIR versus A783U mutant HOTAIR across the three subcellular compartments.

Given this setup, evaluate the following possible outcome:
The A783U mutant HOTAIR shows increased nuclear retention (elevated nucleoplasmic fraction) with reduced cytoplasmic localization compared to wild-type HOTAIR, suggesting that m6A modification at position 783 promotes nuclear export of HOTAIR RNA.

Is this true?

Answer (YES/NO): NO